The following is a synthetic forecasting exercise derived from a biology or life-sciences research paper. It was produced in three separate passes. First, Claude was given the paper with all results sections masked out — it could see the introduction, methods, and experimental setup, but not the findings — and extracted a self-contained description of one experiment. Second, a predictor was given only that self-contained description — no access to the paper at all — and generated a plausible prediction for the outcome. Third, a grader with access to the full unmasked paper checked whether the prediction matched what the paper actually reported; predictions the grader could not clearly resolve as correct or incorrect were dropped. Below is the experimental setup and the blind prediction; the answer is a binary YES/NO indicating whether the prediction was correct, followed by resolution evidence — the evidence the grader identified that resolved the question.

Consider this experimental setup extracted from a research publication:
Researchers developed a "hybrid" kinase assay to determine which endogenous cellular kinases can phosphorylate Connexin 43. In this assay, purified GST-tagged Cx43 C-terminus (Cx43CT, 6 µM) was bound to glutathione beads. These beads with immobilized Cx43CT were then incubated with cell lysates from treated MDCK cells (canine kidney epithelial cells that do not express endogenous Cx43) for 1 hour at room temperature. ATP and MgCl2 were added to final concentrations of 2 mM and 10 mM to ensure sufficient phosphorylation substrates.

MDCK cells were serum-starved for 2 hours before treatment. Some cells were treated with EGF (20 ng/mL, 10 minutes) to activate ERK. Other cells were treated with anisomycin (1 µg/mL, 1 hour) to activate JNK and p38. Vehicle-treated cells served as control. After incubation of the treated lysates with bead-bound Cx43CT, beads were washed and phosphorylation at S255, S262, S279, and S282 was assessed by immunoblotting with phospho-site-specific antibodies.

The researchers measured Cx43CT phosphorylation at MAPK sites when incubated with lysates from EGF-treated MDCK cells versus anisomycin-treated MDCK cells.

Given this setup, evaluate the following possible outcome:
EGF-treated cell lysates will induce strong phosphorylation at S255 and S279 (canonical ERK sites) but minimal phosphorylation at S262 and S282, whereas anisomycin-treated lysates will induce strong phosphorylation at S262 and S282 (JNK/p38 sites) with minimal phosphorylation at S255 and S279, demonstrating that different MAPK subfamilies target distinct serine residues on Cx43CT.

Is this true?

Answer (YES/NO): NO